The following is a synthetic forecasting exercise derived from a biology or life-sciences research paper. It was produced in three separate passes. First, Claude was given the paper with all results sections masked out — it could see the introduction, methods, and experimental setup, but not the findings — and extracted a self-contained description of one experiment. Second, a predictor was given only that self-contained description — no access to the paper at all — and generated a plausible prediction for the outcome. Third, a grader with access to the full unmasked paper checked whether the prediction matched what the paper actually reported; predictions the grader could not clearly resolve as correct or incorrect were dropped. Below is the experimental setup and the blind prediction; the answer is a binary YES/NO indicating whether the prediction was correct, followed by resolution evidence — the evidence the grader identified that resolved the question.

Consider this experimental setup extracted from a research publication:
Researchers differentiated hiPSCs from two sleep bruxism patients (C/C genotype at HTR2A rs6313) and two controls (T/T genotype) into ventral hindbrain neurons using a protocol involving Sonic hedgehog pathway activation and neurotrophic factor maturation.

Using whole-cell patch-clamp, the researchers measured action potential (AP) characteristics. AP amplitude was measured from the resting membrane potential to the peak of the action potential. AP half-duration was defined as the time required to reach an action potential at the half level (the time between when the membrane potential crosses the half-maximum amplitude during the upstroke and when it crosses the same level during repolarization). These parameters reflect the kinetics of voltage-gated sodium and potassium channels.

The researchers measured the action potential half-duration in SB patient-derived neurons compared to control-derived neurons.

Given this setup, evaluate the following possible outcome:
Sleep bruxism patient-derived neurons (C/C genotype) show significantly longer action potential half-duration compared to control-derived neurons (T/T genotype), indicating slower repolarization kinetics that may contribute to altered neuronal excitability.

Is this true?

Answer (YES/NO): NO